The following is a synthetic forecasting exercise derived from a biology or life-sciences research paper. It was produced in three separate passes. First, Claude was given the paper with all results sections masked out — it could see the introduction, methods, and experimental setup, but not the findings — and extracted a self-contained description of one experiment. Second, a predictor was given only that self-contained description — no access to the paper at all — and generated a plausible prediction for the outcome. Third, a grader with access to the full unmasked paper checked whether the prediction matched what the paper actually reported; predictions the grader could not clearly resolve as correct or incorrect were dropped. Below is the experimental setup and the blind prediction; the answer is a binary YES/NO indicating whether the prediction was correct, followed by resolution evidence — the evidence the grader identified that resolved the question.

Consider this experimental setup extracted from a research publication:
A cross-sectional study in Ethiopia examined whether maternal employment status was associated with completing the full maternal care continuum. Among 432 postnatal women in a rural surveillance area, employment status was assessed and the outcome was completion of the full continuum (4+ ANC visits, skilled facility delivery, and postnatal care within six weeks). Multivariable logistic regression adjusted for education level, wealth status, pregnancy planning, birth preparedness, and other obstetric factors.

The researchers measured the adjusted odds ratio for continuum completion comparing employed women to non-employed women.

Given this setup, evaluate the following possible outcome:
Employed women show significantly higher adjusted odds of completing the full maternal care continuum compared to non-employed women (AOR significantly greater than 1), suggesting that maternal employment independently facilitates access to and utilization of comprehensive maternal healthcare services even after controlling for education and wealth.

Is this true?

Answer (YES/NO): YES